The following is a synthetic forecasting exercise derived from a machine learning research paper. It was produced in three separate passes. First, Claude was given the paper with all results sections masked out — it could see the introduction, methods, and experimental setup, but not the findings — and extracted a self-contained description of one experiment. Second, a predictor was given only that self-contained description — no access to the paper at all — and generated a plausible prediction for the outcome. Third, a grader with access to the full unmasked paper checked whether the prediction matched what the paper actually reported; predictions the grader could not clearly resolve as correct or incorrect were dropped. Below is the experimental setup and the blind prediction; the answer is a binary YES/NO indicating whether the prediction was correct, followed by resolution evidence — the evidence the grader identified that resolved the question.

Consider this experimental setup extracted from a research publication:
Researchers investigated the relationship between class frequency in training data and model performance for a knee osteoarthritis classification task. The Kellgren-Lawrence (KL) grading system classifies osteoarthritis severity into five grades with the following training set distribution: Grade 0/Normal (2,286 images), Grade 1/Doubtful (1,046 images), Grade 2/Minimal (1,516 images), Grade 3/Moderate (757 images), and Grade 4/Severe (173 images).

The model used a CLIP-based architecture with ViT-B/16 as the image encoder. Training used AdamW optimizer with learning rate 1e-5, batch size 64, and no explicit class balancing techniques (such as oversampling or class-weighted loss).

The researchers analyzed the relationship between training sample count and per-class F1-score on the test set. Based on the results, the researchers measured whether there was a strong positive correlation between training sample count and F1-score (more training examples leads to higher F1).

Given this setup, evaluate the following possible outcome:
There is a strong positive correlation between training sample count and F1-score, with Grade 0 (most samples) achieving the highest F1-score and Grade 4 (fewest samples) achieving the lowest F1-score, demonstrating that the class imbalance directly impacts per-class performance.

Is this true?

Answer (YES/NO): NO